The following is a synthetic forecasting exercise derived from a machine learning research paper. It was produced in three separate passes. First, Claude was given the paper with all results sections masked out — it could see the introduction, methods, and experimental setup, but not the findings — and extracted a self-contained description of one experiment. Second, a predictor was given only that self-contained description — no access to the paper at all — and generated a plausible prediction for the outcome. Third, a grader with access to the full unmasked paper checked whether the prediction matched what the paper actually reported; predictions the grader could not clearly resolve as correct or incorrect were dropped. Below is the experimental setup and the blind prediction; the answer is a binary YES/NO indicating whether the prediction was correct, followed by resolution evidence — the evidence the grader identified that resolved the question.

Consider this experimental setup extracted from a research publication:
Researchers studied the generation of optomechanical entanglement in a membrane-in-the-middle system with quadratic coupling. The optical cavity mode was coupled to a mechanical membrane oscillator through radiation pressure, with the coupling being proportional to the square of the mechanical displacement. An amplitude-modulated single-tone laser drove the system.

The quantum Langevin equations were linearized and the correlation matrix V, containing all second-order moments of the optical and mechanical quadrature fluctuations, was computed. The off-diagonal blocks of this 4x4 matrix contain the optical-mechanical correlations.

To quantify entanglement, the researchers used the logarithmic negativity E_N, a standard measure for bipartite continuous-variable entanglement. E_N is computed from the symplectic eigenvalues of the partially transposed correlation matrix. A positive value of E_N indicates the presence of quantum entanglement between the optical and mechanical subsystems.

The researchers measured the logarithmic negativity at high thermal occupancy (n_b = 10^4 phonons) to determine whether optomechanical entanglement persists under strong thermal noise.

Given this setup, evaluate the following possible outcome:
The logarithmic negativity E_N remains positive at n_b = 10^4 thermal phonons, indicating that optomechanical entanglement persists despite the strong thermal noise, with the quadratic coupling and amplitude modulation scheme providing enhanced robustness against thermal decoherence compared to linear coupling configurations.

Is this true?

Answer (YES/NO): YES